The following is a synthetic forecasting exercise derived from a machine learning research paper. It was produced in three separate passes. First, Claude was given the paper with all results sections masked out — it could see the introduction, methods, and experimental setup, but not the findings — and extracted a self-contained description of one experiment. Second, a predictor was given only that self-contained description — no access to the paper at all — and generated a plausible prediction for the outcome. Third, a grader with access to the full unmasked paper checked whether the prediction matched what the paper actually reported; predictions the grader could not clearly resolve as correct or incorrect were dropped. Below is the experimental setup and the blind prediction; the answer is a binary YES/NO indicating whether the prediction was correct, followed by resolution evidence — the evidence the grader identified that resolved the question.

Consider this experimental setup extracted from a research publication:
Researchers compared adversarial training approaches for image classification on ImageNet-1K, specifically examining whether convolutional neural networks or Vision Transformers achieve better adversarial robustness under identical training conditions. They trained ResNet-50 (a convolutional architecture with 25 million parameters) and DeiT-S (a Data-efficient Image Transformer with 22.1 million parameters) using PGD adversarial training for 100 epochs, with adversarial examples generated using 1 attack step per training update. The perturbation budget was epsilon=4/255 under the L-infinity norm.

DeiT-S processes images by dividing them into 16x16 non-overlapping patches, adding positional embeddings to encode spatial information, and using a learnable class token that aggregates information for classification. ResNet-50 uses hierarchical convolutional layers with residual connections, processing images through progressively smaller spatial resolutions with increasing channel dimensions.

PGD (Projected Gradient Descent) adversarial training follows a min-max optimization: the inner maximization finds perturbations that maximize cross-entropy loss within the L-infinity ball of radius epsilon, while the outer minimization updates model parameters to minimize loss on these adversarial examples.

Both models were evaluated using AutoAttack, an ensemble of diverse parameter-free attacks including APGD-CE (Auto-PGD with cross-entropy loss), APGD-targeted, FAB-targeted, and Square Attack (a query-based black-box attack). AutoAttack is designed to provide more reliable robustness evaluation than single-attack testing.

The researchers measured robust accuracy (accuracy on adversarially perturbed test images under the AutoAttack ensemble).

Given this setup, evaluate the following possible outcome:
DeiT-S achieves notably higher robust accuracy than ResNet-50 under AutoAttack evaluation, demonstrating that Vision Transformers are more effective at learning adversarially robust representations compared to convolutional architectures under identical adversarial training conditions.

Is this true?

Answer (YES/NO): NO